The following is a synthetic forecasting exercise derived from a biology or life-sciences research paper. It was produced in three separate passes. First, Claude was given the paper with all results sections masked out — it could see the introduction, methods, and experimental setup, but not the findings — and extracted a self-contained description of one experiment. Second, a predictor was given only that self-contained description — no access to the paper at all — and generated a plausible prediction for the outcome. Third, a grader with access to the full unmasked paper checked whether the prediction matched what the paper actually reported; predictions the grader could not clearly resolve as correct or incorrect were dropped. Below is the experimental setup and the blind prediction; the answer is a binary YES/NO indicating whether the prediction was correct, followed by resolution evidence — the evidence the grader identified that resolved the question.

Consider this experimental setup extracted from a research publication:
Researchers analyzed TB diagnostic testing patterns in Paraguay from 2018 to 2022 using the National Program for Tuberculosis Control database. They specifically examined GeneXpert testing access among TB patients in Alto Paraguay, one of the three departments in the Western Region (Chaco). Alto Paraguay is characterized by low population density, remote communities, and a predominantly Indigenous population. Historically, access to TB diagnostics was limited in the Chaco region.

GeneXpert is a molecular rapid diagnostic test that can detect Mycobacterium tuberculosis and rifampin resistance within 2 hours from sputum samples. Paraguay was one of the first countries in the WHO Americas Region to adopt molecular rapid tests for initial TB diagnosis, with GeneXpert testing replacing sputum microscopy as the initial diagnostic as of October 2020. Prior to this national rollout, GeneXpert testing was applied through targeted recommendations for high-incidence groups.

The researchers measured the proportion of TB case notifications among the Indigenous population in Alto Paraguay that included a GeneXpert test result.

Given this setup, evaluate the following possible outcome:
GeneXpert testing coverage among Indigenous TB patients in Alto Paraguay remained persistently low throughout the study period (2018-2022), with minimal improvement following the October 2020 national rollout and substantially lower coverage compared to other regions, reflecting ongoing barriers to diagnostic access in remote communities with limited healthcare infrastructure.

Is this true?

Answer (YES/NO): NO